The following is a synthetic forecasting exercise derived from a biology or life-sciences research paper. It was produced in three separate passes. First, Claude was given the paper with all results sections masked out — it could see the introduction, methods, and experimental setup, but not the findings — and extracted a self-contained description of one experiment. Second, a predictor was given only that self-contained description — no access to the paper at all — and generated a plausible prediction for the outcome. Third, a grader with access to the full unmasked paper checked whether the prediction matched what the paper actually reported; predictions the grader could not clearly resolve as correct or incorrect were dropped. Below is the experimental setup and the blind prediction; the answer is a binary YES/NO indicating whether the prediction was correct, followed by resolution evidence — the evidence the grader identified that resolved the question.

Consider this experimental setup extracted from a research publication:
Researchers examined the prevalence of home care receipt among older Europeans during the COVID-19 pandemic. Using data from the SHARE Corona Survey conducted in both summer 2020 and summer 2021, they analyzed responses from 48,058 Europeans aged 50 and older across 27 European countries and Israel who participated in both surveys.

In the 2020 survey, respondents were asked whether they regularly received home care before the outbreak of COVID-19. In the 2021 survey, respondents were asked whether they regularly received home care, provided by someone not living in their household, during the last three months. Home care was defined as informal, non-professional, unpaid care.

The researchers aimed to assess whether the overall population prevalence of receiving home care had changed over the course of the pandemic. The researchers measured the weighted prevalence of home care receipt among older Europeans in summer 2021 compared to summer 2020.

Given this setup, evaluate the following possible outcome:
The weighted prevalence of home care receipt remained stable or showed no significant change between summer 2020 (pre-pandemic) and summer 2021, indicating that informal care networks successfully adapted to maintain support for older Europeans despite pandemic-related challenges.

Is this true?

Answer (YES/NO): NO